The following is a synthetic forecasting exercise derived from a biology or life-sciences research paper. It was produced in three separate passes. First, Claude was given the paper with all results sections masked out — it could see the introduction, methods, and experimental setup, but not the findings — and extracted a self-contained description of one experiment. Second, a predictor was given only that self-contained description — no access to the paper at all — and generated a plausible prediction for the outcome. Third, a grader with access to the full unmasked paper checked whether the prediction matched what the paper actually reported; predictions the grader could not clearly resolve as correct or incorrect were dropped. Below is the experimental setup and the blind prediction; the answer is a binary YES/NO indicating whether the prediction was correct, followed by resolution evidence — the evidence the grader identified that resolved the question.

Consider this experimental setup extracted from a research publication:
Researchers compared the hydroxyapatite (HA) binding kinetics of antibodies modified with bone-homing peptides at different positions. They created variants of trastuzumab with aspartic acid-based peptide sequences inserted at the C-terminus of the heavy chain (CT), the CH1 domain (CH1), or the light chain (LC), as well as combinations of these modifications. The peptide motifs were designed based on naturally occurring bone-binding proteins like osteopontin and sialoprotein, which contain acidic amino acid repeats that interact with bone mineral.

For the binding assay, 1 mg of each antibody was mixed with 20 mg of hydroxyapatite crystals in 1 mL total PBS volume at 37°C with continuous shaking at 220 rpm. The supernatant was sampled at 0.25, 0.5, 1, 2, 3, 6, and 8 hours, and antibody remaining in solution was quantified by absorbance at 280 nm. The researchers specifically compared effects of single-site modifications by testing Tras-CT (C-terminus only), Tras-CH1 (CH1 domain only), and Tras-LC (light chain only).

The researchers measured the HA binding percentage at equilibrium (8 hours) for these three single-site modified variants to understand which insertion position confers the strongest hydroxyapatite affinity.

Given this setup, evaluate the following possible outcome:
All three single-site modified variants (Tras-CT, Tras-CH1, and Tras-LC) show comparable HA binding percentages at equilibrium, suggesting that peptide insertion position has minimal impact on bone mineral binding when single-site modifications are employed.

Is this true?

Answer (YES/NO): NO